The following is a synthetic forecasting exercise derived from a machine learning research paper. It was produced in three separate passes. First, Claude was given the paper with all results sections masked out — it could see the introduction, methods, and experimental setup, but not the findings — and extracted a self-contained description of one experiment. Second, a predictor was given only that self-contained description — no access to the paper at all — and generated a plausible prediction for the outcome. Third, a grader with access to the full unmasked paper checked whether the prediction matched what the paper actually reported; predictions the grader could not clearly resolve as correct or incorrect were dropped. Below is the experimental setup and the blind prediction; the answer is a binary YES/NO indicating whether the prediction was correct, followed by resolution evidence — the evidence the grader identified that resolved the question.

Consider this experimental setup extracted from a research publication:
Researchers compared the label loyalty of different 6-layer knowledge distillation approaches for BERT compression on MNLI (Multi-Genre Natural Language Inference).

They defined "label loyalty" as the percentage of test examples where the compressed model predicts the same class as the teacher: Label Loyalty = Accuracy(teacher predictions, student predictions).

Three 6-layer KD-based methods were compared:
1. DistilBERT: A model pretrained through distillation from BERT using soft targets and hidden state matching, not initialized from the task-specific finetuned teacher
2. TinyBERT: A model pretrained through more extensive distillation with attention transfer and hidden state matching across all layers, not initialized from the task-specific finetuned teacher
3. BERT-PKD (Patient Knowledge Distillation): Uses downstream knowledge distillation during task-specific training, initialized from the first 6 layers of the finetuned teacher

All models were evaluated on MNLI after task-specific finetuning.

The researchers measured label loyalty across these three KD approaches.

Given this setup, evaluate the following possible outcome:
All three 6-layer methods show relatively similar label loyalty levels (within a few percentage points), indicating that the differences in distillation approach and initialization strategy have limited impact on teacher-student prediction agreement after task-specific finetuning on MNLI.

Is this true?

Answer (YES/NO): YES